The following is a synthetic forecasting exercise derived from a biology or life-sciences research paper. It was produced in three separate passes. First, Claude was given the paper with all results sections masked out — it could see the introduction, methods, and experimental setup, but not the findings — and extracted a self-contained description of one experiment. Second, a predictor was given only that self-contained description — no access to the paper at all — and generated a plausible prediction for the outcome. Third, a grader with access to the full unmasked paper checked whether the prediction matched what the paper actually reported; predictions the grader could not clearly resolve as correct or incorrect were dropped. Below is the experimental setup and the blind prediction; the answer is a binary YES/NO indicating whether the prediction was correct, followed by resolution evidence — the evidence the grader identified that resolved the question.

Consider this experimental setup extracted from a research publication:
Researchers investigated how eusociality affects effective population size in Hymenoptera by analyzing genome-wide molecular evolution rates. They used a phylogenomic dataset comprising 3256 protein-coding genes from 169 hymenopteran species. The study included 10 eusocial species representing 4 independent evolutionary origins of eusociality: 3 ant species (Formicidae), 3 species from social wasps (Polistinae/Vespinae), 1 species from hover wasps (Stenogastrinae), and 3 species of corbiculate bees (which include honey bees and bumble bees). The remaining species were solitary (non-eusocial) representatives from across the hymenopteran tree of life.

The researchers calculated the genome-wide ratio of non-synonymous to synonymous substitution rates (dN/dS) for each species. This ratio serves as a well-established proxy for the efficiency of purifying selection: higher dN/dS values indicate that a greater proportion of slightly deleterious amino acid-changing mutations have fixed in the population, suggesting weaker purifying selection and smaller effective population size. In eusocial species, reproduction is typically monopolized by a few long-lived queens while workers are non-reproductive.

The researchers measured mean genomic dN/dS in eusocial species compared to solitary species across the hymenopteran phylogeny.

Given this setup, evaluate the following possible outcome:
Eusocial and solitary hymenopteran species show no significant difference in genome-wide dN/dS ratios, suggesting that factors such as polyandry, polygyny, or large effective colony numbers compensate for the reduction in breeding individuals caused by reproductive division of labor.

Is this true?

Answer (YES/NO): NO